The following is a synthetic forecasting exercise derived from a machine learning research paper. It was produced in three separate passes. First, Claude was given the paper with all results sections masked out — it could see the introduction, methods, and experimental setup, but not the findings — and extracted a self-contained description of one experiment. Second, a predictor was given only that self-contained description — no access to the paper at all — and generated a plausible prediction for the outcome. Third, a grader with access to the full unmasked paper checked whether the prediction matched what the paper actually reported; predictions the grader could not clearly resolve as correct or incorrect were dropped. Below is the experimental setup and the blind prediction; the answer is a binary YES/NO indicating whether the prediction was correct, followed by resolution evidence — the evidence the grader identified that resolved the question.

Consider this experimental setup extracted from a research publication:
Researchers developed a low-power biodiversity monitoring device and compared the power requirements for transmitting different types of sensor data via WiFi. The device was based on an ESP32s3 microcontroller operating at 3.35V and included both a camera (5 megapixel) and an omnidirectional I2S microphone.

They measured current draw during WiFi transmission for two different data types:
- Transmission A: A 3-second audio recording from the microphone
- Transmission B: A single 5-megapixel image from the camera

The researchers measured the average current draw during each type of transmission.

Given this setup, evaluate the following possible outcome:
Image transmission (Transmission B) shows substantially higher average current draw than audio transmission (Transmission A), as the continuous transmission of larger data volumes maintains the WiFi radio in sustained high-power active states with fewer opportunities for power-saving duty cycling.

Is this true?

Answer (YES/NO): YES